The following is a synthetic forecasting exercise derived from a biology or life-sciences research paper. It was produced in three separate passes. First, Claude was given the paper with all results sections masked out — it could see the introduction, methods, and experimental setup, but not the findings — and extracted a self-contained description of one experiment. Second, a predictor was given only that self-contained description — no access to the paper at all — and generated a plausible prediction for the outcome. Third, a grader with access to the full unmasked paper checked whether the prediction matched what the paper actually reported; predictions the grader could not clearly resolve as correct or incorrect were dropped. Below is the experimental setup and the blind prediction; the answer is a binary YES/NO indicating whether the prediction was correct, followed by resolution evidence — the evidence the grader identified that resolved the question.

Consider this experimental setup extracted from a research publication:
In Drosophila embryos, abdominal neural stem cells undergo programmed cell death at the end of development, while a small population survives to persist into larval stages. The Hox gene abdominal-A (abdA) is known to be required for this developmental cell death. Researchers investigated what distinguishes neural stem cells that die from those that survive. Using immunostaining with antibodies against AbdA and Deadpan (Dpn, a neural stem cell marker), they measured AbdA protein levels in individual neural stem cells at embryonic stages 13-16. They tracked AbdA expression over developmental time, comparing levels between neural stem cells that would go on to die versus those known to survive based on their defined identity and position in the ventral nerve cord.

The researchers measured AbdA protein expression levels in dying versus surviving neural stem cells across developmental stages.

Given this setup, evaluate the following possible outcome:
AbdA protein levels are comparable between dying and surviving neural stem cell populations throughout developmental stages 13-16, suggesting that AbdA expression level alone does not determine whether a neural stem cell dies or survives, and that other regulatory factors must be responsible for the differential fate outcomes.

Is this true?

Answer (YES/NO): NO